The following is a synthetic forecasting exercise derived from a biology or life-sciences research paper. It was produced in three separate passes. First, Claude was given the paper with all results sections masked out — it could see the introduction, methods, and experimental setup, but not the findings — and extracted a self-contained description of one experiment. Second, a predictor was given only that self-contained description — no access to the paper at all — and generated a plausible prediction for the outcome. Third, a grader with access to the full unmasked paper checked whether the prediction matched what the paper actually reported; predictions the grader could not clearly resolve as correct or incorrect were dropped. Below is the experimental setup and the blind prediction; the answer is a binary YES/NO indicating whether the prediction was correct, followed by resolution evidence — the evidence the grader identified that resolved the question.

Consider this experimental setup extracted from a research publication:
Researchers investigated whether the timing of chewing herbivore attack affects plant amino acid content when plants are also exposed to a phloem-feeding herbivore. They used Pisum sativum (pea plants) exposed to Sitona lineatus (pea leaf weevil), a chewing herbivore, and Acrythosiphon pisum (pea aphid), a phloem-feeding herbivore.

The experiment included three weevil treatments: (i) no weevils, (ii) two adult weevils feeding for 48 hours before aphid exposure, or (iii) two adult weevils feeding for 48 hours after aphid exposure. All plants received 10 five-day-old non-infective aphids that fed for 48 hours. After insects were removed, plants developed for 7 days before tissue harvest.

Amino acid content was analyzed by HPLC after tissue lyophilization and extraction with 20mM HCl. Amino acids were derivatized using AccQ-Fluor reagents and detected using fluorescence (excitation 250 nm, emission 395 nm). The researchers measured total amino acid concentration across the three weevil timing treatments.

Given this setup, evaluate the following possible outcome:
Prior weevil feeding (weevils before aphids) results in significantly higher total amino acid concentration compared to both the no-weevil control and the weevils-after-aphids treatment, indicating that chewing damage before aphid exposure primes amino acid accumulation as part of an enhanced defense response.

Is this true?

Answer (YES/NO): NO